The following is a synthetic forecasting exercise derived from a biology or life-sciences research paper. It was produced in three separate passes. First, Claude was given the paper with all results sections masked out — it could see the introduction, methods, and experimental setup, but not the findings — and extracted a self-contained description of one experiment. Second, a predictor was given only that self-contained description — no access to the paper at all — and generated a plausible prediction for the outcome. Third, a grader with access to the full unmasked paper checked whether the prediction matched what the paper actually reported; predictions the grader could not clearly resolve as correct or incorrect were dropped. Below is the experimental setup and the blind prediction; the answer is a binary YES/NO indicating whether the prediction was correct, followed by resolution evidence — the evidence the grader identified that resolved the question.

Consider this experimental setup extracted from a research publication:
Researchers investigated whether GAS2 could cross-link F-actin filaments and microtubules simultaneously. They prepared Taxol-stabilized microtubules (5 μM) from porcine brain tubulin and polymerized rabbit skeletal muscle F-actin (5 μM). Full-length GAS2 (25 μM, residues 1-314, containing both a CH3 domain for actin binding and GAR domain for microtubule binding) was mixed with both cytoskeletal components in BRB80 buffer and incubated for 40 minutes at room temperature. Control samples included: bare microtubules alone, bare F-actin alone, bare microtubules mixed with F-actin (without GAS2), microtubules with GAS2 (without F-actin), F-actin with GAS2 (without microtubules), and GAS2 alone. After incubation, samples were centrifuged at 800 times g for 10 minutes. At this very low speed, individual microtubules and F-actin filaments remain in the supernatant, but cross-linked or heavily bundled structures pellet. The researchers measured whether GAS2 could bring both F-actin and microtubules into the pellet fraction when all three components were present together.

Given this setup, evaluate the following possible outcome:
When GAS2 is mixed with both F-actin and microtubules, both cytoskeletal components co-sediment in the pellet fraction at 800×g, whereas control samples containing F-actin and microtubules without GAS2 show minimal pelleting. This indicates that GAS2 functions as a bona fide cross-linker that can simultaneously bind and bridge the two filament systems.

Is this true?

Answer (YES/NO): YES